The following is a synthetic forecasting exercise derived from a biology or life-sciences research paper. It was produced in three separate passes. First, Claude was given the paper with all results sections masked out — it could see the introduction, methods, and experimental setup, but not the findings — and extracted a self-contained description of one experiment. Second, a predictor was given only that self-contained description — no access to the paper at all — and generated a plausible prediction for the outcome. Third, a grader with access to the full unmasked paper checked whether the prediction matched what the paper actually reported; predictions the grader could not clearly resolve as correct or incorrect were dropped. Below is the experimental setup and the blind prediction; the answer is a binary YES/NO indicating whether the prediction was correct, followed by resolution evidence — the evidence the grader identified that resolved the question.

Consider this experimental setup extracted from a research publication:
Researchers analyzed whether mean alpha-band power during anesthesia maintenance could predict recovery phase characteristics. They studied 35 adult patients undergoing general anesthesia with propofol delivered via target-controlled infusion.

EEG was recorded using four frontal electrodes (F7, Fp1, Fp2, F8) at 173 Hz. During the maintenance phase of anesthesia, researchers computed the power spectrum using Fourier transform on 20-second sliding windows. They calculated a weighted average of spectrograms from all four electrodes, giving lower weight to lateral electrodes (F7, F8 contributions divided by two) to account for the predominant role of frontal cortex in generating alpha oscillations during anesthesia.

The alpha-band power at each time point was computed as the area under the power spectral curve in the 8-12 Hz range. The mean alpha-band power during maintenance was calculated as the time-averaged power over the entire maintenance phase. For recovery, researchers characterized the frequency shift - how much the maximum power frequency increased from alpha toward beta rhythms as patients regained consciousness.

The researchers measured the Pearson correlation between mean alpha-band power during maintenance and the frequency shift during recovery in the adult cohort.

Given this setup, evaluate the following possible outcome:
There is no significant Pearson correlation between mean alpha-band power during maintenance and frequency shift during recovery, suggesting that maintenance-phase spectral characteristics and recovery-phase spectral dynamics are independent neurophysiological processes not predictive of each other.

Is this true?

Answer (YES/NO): YES